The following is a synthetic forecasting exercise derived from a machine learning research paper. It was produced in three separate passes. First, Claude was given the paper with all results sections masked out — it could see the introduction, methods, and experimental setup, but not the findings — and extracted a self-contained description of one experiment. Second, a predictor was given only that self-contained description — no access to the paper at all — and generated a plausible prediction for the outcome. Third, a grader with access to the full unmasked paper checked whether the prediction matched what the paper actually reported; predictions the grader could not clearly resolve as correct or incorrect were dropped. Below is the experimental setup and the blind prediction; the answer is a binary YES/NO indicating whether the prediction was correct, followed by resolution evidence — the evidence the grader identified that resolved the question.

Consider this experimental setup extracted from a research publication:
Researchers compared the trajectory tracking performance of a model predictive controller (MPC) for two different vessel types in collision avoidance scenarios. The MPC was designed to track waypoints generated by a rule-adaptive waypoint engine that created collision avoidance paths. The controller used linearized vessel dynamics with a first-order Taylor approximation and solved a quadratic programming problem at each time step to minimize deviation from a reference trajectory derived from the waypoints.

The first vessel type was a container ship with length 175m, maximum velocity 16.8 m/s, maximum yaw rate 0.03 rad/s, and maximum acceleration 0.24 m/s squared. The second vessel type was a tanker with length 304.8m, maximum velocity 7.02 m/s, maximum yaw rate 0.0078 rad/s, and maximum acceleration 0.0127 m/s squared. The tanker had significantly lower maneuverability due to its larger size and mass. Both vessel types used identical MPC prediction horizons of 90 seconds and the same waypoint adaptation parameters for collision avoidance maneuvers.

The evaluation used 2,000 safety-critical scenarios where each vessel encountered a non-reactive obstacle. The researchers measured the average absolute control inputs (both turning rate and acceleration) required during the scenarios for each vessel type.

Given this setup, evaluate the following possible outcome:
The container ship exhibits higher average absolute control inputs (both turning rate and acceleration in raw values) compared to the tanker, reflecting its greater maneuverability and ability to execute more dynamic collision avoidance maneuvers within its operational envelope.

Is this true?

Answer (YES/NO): YES